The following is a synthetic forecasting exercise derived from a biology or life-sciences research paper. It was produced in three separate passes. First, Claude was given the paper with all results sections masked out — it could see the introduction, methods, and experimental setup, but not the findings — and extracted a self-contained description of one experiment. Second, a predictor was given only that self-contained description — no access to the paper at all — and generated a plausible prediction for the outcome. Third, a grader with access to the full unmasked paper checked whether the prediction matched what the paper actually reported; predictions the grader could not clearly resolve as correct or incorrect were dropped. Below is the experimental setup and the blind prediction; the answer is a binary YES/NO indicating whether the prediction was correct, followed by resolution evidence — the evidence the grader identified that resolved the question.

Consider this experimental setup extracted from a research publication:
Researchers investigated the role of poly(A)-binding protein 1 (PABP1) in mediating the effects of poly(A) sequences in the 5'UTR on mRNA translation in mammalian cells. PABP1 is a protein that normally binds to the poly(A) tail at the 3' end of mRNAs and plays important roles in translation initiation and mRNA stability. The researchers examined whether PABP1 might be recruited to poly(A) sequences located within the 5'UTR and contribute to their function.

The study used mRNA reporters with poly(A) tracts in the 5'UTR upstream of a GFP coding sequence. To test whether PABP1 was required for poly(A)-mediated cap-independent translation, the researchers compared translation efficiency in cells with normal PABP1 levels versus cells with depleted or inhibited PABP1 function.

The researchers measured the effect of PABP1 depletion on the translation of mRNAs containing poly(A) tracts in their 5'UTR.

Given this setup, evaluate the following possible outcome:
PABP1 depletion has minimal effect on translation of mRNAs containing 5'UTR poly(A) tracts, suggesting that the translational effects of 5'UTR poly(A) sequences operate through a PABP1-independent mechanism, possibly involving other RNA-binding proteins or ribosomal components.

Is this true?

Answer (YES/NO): NO